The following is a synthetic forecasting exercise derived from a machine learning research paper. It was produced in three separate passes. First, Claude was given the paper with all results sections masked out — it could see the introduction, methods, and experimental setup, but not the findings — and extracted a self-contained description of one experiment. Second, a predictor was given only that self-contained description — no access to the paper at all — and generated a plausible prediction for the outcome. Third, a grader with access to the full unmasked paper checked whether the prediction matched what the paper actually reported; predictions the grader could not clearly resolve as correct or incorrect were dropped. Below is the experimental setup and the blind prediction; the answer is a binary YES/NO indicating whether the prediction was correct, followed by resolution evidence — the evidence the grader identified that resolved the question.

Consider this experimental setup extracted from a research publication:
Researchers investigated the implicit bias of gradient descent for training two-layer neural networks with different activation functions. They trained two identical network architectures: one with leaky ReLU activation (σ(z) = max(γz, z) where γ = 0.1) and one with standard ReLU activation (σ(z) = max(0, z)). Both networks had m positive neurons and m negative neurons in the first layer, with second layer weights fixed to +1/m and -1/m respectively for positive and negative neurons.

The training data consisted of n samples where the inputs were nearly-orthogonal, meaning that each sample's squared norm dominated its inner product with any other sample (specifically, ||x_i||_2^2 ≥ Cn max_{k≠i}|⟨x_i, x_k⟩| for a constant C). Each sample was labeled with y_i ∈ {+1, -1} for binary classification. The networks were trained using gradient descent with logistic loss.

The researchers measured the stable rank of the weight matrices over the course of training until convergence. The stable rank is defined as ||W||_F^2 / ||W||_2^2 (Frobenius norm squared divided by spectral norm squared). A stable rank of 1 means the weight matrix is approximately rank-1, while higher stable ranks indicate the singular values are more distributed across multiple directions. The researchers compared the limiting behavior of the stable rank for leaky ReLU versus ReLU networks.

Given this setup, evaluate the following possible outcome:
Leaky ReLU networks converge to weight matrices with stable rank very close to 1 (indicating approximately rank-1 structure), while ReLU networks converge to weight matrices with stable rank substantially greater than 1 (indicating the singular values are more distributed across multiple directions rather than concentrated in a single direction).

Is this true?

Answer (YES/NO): YES